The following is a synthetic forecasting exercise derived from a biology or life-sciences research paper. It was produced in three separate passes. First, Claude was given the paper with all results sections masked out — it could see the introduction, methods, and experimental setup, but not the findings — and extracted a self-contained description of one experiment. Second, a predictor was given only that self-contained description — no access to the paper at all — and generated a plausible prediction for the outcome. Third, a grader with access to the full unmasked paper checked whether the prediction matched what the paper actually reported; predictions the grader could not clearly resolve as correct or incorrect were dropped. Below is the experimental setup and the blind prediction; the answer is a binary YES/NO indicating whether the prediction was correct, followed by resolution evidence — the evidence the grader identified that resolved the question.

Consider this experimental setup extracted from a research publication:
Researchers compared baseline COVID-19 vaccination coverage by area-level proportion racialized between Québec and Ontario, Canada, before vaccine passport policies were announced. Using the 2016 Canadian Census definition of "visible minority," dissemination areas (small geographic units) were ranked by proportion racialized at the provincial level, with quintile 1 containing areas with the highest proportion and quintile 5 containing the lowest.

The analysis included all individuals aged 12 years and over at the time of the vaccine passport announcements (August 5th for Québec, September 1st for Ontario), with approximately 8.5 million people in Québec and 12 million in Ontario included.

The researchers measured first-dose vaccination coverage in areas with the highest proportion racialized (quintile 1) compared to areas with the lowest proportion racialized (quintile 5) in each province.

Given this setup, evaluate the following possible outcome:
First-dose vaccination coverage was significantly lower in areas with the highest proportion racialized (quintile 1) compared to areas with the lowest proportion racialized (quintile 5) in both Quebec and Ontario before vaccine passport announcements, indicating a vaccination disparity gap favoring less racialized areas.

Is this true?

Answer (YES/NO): NO